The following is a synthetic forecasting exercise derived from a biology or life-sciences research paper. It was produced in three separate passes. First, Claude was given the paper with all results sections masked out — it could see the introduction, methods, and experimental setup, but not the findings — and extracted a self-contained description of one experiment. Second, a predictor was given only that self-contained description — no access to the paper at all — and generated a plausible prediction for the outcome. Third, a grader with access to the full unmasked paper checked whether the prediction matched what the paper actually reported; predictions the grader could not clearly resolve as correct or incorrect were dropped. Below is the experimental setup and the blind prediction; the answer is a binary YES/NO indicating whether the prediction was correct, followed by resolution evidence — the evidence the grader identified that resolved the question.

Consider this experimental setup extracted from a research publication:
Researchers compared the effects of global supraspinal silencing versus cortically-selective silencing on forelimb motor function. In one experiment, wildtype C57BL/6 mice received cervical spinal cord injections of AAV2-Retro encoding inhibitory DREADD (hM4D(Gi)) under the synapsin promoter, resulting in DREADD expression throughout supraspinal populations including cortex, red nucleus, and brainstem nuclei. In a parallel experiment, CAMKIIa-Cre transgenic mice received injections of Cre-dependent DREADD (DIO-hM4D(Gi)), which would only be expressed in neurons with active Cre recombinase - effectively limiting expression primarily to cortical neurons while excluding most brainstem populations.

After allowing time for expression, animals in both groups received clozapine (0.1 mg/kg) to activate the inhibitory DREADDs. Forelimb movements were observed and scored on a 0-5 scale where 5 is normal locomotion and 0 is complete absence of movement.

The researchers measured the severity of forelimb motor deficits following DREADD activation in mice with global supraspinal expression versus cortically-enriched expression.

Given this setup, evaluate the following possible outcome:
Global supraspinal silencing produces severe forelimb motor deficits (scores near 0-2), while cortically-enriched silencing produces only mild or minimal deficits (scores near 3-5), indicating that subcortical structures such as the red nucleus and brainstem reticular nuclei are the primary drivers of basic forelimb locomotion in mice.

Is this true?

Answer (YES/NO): YES